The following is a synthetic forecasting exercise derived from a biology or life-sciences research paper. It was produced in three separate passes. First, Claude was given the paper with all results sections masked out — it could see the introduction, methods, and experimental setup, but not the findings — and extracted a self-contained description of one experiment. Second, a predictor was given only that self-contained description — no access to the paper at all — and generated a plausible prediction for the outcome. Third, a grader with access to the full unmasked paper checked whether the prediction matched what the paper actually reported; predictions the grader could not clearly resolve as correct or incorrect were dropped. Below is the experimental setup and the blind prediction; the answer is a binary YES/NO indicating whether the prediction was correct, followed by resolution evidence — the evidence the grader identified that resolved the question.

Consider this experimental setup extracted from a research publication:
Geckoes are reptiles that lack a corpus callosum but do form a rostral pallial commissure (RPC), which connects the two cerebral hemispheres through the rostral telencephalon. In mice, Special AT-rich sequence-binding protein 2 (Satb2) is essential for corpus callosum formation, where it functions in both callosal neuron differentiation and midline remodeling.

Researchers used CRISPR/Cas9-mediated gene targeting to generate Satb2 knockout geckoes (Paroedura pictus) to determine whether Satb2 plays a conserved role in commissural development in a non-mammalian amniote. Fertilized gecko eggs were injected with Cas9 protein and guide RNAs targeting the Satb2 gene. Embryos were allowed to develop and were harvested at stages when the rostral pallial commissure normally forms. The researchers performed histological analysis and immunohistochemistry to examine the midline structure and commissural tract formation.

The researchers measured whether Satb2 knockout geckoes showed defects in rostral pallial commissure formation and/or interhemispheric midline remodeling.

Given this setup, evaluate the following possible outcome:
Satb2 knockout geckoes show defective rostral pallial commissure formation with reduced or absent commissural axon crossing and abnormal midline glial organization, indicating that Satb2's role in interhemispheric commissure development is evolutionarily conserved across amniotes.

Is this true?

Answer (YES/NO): YES